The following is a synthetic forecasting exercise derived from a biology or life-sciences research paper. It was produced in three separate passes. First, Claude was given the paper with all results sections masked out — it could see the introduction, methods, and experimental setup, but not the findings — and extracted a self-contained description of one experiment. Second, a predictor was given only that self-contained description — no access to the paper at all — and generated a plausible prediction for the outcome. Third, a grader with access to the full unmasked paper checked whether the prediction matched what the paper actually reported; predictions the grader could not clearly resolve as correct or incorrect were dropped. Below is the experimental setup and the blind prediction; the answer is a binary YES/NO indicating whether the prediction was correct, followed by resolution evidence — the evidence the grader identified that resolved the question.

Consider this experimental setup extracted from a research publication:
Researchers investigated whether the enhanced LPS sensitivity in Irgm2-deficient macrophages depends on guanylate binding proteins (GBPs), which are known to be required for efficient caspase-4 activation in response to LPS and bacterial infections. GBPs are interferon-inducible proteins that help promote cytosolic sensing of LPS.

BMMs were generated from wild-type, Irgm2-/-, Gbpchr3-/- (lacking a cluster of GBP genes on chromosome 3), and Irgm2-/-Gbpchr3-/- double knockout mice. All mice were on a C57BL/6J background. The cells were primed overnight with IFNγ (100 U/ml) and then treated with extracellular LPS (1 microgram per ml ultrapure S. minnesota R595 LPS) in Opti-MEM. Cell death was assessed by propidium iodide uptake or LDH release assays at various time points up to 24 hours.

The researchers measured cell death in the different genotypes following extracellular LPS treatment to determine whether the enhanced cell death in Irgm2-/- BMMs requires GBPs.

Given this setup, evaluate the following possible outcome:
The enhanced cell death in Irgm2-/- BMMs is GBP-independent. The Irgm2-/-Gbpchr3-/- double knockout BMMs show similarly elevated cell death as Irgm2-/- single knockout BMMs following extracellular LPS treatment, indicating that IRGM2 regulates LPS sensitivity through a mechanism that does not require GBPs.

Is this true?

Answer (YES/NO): NO